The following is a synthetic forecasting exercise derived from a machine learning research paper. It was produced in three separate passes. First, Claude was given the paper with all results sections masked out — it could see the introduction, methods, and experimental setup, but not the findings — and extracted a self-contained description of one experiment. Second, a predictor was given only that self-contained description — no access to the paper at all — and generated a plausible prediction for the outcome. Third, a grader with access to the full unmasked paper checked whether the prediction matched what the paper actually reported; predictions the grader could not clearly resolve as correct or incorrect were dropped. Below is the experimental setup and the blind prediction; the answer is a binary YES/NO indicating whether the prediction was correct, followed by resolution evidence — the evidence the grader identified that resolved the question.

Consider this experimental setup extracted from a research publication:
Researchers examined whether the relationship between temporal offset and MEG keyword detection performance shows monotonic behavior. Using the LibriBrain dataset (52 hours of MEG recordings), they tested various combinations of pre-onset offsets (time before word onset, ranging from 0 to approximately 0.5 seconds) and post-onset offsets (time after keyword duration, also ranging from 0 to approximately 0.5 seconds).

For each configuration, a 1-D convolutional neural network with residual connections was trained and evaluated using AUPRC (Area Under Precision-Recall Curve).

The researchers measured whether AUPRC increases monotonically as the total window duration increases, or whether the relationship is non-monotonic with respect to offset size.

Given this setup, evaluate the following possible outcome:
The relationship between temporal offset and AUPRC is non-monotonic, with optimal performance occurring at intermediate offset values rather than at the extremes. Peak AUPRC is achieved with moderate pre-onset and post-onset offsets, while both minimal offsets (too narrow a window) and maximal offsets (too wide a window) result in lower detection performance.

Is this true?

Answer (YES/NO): YES